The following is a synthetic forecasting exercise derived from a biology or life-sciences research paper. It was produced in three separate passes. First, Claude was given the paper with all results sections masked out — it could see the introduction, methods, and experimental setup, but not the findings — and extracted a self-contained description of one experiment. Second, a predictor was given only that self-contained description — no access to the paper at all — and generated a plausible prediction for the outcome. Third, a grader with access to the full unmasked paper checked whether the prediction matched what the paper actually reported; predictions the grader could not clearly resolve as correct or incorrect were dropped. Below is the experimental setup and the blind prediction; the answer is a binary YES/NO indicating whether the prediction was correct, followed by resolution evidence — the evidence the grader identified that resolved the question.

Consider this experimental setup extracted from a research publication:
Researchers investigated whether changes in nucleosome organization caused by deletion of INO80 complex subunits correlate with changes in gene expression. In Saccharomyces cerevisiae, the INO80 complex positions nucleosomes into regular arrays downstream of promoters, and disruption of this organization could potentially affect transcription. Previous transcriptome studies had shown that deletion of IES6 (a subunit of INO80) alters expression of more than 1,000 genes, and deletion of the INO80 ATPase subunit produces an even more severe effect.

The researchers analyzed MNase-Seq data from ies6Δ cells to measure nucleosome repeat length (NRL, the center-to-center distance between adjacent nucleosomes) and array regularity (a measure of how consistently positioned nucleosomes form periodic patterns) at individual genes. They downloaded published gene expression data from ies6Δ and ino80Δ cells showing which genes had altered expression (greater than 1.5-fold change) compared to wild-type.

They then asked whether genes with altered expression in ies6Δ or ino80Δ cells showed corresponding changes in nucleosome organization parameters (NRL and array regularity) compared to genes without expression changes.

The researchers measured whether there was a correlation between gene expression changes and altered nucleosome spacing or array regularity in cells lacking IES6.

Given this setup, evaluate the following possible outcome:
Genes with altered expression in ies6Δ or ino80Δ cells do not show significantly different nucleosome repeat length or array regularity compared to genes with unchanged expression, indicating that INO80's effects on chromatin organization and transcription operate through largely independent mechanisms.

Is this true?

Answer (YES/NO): YES